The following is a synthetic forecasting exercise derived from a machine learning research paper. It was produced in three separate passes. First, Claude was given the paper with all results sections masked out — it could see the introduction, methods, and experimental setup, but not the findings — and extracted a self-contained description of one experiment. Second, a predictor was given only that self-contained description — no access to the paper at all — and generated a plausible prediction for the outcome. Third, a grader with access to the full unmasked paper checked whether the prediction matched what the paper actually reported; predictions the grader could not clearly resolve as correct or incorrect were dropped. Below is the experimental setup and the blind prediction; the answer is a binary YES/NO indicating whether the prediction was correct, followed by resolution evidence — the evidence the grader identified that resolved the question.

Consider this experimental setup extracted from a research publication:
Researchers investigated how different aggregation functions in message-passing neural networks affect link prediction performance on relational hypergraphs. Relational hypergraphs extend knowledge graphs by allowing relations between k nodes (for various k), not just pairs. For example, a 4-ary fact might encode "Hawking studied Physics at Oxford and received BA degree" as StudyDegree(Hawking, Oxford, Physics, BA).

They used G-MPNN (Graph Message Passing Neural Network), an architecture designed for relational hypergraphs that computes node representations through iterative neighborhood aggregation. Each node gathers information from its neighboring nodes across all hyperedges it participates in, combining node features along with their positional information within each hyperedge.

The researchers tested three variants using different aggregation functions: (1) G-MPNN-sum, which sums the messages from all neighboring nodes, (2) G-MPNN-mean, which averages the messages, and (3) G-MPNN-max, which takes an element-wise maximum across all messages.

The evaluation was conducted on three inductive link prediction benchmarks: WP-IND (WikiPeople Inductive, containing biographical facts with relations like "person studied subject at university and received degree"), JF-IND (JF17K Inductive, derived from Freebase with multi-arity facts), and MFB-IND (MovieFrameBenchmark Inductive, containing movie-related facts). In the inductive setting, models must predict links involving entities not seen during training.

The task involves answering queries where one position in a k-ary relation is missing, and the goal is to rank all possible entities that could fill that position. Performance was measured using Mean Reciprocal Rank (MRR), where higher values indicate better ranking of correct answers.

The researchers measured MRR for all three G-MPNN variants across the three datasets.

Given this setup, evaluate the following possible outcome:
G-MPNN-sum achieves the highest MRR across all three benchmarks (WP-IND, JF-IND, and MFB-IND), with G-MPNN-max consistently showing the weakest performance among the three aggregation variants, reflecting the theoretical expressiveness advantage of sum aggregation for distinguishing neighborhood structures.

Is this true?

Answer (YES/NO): NO